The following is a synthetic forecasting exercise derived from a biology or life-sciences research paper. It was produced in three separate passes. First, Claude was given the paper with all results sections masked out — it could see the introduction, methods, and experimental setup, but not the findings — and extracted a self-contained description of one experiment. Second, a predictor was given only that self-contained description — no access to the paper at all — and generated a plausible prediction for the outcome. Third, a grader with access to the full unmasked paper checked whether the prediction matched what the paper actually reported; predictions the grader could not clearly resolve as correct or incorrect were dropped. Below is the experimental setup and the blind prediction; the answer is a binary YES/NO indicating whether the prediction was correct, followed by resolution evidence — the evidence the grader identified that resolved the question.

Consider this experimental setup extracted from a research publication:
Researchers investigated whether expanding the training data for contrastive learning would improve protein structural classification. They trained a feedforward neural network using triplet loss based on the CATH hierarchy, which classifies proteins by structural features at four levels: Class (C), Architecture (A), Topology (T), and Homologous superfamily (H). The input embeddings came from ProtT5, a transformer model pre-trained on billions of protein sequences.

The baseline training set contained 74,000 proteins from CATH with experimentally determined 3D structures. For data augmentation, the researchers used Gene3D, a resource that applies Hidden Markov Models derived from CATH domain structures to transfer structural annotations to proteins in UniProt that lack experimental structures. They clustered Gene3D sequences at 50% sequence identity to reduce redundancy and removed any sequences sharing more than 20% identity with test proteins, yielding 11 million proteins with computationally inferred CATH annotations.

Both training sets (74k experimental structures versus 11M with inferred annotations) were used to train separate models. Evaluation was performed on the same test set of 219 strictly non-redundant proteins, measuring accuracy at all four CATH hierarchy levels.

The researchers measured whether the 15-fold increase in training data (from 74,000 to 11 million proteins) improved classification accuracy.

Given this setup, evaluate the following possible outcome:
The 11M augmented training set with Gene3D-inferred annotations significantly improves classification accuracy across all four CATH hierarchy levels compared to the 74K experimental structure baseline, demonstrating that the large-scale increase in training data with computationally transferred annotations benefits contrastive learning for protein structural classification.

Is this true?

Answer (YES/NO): NO